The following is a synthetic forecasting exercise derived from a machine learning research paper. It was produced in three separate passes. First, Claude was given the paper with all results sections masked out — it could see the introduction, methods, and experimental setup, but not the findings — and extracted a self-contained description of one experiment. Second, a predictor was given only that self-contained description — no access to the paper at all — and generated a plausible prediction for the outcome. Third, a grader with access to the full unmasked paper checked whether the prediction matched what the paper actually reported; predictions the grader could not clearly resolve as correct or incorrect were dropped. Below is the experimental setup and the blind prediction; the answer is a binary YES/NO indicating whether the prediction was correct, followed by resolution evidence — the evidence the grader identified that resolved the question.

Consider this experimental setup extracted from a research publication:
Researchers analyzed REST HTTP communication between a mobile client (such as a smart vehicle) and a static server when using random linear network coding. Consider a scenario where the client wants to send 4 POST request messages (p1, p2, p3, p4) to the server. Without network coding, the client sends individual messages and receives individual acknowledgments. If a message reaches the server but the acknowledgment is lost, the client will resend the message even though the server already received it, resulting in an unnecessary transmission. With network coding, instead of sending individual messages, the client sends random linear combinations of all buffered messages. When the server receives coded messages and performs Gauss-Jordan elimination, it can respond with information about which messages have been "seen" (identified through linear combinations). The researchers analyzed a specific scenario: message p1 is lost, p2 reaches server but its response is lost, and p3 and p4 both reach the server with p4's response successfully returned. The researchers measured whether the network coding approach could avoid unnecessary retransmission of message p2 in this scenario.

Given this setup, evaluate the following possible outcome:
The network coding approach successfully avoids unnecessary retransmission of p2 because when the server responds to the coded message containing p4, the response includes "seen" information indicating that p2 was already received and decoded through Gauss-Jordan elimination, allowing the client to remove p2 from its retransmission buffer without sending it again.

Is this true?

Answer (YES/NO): NO